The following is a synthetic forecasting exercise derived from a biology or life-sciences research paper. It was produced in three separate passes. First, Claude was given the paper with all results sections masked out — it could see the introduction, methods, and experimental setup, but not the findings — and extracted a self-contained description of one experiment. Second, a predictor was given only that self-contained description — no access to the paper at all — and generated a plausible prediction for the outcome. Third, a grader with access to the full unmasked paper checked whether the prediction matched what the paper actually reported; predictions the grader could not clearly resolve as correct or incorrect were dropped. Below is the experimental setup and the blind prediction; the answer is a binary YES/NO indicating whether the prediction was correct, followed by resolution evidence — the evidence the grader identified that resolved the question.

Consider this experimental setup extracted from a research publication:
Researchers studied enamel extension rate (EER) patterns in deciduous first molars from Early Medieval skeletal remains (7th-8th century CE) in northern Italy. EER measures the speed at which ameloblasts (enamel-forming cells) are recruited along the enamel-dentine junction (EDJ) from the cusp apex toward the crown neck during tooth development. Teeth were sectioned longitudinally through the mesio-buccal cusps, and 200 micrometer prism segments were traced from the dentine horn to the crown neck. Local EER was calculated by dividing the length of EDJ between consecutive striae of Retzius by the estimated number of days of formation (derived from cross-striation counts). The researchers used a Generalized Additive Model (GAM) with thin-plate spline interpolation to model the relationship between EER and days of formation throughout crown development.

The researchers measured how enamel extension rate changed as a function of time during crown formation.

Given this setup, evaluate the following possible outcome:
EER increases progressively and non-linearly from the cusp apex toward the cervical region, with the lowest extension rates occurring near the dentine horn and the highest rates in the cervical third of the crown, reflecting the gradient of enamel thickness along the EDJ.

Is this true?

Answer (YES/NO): NO